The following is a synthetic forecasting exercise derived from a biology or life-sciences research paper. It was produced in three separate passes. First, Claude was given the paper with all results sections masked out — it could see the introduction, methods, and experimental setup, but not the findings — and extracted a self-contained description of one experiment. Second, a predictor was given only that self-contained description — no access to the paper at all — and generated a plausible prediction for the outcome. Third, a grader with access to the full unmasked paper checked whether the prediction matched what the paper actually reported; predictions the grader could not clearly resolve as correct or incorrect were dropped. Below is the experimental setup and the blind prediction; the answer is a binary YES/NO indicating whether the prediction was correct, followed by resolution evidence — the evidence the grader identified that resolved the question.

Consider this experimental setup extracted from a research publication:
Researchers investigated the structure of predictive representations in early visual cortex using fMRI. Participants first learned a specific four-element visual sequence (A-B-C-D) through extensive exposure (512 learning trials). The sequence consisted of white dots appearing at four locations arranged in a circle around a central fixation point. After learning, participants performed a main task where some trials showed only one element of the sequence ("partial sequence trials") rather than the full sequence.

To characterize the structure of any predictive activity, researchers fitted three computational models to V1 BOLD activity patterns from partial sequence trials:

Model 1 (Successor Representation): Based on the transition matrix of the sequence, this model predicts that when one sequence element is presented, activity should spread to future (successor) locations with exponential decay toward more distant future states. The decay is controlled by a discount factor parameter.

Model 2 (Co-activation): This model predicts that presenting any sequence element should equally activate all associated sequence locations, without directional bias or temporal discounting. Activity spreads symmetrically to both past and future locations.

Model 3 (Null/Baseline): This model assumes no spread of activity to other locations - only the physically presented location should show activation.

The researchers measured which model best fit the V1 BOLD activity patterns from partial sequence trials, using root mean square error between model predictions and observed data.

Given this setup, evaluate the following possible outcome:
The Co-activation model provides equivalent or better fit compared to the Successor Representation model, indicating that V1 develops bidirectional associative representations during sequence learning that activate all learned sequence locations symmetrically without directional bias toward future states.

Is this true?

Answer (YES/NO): NO